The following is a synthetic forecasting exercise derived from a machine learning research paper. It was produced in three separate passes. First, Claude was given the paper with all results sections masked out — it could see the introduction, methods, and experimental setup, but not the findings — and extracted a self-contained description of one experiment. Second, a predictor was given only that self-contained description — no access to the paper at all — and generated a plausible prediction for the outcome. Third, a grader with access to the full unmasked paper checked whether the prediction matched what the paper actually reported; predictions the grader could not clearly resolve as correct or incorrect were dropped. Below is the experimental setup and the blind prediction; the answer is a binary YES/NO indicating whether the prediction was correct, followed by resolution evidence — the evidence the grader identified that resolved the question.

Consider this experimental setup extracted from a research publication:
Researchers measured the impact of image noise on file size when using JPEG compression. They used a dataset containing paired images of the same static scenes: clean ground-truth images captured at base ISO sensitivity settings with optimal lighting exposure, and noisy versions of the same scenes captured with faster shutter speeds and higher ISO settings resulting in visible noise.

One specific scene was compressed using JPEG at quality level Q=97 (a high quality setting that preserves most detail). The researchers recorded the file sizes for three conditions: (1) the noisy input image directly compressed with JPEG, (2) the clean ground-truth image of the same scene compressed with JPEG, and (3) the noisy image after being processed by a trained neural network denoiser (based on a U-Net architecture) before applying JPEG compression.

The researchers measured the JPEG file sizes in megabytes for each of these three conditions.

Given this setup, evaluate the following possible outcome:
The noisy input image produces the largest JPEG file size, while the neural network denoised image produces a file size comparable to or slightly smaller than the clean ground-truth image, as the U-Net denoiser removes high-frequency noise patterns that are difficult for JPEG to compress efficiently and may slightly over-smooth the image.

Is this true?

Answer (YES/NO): YES